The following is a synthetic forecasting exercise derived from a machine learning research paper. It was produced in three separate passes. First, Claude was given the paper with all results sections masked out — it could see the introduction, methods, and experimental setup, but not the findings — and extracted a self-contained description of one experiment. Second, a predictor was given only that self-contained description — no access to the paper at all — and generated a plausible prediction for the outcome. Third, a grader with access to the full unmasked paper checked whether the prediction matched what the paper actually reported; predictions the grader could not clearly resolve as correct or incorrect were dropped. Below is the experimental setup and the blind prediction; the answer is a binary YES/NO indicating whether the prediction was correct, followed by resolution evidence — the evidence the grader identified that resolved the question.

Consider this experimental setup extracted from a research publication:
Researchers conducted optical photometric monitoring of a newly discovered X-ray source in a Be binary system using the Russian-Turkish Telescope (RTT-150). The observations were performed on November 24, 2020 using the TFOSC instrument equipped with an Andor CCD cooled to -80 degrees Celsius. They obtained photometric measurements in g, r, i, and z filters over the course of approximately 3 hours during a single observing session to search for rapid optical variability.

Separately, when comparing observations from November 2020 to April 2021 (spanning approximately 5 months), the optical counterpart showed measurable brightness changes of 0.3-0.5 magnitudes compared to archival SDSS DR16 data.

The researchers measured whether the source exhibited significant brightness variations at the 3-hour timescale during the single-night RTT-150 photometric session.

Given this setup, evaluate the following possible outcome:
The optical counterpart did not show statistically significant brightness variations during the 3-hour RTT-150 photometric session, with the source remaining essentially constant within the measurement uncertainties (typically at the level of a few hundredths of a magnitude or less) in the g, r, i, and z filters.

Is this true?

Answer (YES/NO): YES